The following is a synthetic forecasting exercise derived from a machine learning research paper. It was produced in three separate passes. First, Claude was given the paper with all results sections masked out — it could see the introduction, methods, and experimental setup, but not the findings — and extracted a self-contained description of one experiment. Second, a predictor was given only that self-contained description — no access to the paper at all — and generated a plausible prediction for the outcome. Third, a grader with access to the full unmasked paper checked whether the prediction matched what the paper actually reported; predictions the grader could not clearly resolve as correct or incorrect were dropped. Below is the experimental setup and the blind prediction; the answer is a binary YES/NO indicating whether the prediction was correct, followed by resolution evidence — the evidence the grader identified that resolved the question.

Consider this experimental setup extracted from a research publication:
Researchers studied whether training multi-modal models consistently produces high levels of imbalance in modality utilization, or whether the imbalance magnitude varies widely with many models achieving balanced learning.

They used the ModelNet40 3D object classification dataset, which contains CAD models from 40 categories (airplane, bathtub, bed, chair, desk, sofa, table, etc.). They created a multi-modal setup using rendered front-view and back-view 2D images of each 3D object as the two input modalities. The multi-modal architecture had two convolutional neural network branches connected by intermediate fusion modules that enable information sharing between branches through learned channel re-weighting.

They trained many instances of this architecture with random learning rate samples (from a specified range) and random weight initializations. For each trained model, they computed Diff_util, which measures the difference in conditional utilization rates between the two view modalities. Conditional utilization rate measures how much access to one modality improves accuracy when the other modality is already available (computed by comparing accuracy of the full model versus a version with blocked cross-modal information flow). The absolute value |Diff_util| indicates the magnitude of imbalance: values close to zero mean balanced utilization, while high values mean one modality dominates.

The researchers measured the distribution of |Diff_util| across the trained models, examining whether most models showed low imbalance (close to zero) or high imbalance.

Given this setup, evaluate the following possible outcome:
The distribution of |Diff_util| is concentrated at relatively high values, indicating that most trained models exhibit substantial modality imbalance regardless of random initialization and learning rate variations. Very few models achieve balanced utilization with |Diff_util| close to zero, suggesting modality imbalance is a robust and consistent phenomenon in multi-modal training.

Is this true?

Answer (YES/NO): YES